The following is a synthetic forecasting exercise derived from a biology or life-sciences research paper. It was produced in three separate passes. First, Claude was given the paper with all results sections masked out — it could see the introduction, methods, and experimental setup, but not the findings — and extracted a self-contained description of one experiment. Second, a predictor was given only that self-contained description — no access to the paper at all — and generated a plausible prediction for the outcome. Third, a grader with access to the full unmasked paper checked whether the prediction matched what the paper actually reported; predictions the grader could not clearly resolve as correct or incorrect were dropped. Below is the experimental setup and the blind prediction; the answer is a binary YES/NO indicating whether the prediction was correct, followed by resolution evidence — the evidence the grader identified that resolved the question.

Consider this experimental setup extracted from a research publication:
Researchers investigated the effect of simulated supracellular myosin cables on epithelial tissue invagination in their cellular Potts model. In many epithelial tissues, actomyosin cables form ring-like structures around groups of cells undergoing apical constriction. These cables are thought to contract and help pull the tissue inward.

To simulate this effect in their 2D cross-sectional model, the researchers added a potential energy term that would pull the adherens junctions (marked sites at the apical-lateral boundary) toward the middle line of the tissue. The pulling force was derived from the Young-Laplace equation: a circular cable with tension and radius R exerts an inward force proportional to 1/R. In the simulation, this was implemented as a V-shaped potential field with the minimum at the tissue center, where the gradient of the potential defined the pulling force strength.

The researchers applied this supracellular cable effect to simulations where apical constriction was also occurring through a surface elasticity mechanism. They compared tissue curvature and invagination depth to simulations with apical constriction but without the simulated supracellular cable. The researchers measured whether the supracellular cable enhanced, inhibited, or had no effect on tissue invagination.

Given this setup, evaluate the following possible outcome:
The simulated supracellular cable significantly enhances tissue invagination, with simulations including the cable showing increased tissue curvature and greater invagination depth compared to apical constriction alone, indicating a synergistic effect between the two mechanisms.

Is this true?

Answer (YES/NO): YES